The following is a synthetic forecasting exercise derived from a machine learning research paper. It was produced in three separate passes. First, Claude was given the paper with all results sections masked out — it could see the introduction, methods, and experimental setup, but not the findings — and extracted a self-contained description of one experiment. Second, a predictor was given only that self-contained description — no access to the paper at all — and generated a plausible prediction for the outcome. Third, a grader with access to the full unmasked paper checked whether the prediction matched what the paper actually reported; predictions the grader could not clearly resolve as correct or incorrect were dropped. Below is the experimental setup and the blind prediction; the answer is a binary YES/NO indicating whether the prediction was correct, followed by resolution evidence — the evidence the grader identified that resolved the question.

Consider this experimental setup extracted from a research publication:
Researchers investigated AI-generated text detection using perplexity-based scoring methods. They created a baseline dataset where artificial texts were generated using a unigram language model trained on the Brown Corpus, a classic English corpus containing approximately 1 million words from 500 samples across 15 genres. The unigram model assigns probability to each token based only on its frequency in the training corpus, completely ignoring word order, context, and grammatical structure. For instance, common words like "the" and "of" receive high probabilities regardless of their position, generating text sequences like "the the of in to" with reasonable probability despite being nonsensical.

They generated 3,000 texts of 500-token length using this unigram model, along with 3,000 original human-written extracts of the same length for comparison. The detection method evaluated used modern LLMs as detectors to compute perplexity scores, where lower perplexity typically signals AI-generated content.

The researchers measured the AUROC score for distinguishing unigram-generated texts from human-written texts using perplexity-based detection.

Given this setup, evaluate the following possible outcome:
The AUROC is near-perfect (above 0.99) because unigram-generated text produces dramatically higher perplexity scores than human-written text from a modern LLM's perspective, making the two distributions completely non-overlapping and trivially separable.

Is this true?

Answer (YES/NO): NO